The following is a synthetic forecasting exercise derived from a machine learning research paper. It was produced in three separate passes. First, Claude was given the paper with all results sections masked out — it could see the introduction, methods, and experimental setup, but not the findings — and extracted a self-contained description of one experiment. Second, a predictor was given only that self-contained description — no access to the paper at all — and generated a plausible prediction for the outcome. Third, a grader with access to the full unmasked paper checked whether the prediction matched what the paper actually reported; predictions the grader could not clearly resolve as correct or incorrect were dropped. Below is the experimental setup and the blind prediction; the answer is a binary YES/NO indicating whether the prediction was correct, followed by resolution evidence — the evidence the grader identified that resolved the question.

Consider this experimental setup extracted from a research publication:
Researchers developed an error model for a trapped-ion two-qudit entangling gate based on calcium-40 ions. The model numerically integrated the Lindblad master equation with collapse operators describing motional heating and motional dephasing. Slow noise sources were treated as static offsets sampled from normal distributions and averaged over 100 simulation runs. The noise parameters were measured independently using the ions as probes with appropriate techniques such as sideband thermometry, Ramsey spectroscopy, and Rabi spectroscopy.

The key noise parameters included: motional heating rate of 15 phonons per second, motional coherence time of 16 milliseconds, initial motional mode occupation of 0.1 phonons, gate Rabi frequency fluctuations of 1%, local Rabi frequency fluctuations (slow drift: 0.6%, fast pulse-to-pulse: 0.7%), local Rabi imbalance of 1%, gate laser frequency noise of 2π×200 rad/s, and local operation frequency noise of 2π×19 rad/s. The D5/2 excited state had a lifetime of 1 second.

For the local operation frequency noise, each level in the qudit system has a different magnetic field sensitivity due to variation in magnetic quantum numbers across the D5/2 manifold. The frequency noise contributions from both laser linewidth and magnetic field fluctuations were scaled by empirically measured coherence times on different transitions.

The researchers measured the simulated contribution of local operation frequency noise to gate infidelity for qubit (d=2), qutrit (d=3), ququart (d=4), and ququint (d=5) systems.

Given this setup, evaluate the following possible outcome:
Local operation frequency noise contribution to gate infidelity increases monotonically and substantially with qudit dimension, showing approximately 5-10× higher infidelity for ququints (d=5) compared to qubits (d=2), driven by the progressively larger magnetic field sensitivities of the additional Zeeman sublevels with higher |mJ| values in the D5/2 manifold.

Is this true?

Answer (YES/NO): NO